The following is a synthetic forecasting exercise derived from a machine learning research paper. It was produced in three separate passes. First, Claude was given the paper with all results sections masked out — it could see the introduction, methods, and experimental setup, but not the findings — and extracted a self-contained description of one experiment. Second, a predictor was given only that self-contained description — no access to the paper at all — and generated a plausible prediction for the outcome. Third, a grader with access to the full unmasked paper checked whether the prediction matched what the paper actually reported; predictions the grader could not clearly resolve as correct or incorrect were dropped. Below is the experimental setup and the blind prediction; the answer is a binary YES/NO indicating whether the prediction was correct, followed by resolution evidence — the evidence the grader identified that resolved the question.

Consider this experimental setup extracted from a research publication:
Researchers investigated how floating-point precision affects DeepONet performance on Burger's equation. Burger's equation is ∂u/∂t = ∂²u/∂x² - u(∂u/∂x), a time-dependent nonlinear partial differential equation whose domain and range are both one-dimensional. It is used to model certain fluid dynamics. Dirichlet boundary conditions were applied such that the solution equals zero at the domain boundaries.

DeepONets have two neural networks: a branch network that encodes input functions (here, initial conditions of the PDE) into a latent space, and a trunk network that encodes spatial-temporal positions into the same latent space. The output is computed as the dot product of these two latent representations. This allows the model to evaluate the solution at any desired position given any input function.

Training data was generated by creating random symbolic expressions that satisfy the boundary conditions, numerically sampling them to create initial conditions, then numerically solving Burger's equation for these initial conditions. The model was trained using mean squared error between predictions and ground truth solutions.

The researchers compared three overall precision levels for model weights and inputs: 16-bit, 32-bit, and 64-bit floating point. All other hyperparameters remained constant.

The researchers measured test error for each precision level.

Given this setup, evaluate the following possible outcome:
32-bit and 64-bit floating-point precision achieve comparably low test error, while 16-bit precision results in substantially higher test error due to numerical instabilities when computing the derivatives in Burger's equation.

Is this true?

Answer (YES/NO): NO